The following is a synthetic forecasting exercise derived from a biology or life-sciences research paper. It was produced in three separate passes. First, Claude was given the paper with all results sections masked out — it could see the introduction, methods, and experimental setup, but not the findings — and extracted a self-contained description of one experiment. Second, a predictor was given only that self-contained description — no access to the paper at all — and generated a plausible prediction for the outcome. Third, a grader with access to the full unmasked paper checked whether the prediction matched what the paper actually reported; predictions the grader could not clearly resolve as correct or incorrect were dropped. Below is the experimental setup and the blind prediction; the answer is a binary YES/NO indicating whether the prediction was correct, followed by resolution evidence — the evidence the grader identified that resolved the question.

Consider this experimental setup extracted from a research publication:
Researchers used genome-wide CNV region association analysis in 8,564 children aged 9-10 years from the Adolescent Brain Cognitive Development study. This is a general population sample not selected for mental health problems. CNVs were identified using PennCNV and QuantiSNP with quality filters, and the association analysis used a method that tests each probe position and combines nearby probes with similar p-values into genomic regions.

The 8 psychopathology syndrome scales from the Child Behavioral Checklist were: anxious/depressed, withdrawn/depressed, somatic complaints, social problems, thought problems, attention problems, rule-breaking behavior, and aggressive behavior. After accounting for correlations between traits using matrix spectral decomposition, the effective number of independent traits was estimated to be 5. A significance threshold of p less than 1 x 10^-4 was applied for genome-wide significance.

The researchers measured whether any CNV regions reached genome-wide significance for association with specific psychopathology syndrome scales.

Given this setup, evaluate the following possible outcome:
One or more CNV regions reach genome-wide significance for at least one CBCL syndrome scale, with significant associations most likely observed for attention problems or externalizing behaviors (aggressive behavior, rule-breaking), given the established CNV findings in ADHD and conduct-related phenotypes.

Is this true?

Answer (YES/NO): YES